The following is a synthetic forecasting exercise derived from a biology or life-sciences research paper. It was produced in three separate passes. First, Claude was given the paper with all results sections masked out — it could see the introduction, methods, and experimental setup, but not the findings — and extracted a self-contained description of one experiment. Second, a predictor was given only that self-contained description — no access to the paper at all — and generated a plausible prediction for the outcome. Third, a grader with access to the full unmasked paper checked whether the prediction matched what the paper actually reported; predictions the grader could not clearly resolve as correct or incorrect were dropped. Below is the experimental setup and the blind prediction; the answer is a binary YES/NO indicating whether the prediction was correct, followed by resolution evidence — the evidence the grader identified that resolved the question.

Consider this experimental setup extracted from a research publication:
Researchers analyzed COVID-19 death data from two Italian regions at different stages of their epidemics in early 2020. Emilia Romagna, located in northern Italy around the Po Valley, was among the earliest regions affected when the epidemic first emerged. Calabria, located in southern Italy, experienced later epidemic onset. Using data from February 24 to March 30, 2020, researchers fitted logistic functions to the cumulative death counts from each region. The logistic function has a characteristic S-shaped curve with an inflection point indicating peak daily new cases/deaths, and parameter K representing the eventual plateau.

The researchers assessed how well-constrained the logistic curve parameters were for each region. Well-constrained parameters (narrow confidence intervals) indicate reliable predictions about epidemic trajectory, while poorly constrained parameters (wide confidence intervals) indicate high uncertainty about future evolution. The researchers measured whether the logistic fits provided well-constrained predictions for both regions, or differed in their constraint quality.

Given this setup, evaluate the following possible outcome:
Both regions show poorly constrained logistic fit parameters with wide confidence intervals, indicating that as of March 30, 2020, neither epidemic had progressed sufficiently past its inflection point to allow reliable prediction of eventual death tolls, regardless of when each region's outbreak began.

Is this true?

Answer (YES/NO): NO